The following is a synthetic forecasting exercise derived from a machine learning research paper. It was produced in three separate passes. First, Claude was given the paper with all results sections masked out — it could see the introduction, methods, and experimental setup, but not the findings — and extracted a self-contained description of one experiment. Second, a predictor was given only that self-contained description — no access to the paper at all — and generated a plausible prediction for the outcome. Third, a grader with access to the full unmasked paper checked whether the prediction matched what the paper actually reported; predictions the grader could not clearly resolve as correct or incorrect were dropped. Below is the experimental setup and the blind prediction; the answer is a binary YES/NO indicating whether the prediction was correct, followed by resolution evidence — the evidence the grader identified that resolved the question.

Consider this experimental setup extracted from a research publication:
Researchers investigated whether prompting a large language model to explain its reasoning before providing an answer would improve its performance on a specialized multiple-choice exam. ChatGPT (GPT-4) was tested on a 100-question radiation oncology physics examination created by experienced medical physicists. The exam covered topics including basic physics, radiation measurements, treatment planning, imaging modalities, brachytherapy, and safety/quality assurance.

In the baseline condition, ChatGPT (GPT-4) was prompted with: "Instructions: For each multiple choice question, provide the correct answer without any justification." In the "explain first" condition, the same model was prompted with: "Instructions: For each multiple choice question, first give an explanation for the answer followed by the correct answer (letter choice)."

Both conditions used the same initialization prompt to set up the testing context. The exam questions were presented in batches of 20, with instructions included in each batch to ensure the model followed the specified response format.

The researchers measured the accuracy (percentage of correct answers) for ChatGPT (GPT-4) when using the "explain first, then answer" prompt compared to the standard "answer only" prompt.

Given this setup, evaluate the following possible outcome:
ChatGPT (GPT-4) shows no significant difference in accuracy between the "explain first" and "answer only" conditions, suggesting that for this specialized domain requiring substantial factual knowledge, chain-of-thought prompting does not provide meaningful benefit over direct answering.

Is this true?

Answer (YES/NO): NO